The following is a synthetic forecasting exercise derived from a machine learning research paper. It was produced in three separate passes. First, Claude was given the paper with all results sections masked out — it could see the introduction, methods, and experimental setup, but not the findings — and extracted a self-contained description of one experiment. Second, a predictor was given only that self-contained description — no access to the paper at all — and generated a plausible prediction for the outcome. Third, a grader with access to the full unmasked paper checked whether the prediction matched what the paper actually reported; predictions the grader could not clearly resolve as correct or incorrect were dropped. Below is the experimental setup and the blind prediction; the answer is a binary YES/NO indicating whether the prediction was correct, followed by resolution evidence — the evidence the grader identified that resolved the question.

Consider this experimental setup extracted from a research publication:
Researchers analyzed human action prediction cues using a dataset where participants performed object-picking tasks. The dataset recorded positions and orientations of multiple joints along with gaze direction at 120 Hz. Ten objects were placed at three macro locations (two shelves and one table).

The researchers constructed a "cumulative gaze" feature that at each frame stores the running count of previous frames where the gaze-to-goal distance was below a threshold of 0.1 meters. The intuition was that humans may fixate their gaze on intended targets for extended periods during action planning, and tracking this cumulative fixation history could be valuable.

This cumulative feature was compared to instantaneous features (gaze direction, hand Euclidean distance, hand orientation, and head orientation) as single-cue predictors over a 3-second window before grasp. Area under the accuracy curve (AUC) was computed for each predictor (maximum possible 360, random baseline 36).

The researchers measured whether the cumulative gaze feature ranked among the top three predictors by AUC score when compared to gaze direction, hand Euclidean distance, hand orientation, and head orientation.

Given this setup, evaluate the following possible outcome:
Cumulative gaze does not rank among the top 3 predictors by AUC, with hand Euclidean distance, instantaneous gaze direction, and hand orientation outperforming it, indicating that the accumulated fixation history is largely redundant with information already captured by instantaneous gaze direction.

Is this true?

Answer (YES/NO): NO